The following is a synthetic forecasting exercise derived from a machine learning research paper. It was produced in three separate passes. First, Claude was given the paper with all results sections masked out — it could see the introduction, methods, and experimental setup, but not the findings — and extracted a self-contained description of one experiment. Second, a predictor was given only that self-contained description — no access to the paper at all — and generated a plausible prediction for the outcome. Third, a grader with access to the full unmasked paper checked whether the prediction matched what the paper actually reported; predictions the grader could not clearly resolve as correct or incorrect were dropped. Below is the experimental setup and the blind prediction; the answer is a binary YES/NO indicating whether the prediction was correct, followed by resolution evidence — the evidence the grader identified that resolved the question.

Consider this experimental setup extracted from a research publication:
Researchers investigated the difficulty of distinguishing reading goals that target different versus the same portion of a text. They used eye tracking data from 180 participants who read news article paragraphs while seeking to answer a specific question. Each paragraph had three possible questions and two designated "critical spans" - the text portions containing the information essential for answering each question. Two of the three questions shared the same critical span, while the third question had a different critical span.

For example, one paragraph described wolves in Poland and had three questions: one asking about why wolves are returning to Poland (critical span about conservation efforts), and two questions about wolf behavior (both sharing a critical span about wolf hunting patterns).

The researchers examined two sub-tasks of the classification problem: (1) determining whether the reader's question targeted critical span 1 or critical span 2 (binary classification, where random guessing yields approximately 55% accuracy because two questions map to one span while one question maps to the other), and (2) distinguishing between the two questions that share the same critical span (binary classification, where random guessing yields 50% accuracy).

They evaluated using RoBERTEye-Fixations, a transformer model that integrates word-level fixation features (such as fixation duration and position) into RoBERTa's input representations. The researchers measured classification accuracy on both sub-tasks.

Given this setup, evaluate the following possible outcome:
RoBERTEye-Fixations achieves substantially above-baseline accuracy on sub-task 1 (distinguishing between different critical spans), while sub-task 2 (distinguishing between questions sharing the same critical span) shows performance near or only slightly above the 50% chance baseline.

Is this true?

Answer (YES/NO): NO